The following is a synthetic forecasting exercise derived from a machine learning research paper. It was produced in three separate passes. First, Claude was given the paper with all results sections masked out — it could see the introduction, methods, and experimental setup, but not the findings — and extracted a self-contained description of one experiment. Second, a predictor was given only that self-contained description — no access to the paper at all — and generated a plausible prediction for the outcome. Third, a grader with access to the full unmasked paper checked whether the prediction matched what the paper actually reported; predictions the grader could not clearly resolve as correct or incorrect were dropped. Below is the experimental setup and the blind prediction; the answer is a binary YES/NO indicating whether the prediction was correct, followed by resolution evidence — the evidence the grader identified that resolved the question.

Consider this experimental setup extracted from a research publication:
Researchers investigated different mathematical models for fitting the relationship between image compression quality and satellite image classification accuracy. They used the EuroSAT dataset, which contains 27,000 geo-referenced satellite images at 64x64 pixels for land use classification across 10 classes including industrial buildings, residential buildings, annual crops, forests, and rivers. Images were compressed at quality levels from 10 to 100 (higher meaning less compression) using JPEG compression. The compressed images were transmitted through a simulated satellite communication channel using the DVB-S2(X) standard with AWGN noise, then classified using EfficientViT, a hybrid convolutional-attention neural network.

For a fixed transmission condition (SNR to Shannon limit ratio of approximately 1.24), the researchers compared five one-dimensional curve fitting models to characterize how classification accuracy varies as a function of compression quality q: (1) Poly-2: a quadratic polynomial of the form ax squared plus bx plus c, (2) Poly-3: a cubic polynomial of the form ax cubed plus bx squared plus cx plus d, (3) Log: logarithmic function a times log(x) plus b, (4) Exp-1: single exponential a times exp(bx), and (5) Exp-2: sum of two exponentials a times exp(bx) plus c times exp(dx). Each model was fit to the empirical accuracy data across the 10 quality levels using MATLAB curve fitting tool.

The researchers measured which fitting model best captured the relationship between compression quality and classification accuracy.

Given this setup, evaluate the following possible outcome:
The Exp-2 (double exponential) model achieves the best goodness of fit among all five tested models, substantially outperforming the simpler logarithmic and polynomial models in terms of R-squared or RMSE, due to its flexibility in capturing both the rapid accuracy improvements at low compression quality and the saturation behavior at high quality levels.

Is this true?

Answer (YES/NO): YES